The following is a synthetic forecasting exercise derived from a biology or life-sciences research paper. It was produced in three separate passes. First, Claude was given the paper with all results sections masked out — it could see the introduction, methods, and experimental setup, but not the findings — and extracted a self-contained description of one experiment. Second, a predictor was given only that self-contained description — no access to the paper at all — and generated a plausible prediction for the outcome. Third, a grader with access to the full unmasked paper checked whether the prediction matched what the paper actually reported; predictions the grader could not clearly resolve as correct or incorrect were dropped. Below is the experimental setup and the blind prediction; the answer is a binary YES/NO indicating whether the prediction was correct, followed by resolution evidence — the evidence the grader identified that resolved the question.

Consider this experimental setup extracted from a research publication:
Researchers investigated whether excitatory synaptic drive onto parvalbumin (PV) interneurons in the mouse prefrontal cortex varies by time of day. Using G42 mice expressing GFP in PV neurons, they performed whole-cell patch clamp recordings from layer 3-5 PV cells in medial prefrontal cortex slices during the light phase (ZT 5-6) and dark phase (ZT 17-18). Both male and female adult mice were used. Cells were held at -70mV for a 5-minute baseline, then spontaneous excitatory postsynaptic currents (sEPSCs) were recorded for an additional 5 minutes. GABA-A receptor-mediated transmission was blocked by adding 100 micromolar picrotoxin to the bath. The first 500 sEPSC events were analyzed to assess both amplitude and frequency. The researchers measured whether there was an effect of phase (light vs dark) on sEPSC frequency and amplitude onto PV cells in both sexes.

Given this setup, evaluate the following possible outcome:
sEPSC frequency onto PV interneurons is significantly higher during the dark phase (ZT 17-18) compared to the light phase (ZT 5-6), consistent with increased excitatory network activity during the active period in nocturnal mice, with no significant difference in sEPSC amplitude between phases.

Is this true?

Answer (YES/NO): NO